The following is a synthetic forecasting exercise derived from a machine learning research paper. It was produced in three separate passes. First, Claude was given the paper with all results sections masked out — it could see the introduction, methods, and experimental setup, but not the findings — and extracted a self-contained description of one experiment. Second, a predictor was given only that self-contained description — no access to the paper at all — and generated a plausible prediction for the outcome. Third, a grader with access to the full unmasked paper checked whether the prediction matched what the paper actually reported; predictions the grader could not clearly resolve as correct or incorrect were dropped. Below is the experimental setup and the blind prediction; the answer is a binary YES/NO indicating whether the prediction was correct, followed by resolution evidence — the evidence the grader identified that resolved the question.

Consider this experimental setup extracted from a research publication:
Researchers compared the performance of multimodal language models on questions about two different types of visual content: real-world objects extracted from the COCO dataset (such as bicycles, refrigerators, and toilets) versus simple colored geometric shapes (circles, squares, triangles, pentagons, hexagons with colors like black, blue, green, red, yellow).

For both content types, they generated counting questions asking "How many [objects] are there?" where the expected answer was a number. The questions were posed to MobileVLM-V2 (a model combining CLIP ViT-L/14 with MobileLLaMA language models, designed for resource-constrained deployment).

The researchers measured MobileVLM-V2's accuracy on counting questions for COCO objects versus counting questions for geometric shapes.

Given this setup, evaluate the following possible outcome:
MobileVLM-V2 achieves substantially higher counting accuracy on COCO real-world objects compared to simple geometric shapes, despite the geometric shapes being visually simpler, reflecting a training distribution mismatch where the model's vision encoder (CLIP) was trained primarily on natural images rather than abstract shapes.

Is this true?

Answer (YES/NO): YES